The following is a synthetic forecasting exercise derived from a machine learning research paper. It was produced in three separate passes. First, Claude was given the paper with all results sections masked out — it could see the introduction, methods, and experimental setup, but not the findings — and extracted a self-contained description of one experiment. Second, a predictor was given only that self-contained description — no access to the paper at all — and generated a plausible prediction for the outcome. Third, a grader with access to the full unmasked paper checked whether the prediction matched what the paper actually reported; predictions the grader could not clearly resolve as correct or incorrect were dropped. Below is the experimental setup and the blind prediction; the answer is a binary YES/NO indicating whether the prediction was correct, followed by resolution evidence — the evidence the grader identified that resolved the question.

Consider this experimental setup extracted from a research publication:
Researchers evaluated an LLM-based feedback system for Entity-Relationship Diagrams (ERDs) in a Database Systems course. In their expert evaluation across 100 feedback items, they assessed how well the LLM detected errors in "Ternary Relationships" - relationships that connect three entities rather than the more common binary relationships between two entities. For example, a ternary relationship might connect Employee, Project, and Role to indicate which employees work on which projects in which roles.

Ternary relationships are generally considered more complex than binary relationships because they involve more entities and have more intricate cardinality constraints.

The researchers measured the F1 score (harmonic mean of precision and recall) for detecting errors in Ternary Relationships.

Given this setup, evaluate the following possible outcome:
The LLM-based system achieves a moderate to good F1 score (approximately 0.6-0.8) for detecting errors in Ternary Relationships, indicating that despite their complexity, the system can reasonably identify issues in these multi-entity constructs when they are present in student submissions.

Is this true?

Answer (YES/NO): NO